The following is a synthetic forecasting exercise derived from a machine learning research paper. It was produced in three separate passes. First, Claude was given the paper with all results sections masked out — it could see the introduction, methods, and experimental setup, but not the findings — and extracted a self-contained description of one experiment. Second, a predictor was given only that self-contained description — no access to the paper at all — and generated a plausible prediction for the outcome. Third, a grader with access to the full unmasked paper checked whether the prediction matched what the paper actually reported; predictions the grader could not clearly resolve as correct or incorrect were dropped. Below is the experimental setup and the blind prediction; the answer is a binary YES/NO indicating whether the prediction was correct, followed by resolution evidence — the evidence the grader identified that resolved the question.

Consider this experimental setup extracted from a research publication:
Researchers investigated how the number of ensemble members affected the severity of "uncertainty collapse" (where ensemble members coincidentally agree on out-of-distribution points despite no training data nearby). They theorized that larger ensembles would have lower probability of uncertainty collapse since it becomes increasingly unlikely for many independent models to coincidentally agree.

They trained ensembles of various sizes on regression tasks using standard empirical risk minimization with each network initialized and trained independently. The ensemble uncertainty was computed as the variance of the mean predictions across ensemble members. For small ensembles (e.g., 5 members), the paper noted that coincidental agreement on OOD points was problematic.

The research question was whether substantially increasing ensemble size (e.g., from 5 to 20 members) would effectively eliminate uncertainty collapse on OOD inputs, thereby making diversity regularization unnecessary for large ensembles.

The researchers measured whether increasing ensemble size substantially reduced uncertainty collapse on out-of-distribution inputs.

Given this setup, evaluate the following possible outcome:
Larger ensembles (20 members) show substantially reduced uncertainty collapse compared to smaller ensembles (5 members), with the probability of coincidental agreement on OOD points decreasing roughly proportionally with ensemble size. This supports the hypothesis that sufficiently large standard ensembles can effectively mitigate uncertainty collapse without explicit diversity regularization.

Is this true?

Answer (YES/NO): NO